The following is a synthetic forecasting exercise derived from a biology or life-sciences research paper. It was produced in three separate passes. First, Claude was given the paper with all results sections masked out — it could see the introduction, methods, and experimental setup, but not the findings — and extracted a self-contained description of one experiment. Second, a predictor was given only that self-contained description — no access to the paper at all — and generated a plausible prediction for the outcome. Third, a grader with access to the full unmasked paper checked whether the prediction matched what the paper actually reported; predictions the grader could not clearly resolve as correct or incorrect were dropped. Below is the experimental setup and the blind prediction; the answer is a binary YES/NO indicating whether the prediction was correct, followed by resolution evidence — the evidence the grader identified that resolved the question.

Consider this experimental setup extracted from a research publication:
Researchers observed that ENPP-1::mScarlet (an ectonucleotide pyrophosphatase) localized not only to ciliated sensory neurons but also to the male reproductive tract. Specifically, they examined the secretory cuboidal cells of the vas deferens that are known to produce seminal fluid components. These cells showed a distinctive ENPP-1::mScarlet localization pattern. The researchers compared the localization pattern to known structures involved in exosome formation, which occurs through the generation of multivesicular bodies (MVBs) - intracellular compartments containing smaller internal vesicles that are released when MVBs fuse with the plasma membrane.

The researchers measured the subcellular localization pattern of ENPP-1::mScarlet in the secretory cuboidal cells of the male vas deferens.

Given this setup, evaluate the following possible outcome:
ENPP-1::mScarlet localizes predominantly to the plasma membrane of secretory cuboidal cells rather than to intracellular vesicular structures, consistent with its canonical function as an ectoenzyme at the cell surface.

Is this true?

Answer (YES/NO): NO